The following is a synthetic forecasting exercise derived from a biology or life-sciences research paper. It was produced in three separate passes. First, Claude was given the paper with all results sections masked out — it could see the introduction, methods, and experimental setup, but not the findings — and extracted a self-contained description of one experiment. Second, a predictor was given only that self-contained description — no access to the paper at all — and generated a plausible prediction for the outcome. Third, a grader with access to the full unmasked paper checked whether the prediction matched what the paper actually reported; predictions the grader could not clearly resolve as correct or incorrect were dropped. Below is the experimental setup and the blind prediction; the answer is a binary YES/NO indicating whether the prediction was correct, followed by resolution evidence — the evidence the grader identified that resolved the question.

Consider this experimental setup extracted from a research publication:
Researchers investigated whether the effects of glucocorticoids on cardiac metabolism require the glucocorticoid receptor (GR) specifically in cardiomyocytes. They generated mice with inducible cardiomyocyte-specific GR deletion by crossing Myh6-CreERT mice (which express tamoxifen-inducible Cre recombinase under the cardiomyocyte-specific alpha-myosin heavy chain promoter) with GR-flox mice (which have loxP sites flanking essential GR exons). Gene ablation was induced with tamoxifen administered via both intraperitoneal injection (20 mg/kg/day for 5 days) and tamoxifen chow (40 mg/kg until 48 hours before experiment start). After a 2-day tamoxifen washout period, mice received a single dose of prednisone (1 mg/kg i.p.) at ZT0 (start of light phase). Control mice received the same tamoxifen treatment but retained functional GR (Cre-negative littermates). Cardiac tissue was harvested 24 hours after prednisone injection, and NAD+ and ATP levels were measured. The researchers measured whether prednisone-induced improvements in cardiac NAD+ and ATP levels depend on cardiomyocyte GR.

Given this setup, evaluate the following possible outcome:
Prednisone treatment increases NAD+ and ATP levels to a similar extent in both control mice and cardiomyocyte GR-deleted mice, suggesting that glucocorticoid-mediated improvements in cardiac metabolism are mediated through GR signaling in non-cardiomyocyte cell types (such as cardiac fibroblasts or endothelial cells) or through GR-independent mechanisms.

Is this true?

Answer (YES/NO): NO